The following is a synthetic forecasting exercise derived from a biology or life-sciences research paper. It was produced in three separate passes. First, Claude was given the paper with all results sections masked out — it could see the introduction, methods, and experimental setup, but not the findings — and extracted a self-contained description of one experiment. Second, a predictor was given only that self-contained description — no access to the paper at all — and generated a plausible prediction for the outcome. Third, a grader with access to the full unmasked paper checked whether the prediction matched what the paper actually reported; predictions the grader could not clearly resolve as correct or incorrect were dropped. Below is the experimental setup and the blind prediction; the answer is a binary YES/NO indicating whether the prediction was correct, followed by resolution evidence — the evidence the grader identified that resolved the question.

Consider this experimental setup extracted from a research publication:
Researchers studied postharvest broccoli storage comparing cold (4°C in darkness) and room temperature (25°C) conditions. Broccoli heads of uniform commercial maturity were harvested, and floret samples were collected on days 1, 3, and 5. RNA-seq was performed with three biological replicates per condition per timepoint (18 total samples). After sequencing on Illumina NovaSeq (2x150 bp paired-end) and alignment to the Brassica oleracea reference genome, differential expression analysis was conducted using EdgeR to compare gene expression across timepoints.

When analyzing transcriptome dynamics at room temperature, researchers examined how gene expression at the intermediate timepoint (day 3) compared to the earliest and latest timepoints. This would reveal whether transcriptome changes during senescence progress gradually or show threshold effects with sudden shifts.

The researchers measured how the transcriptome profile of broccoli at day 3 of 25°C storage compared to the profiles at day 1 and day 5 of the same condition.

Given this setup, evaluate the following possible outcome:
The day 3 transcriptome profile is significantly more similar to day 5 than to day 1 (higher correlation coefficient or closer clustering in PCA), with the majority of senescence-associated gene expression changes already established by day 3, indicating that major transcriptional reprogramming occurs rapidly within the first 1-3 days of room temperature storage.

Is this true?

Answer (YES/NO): YES